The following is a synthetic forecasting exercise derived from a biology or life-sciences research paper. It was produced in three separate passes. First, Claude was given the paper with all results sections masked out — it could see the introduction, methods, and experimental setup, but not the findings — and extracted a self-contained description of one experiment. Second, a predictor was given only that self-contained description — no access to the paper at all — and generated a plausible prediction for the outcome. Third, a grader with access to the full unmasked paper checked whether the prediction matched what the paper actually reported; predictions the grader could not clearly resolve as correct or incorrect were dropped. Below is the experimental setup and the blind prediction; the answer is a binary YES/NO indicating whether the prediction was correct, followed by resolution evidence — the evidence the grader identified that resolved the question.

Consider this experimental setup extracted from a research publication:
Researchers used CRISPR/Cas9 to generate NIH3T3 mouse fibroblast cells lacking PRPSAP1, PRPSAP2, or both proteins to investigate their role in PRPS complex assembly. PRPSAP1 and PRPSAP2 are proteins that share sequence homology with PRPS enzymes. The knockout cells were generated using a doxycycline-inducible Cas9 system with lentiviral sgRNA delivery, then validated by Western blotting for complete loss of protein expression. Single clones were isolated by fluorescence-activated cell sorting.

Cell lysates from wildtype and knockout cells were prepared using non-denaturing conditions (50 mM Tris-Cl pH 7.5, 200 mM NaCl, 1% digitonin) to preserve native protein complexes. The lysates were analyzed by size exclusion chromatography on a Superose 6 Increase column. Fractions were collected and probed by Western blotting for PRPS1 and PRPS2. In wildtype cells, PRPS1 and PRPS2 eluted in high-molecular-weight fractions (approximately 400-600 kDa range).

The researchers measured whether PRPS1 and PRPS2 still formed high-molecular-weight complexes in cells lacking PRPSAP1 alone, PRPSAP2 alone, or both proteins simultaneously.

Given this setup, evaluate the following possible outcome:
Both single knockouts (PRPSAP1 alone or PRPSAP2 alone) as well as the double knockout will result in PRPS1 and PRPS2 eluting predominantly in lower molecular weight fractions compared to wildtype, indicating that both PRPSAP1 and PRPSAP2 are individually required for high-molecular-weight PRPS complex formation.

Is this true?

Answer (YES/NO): NO